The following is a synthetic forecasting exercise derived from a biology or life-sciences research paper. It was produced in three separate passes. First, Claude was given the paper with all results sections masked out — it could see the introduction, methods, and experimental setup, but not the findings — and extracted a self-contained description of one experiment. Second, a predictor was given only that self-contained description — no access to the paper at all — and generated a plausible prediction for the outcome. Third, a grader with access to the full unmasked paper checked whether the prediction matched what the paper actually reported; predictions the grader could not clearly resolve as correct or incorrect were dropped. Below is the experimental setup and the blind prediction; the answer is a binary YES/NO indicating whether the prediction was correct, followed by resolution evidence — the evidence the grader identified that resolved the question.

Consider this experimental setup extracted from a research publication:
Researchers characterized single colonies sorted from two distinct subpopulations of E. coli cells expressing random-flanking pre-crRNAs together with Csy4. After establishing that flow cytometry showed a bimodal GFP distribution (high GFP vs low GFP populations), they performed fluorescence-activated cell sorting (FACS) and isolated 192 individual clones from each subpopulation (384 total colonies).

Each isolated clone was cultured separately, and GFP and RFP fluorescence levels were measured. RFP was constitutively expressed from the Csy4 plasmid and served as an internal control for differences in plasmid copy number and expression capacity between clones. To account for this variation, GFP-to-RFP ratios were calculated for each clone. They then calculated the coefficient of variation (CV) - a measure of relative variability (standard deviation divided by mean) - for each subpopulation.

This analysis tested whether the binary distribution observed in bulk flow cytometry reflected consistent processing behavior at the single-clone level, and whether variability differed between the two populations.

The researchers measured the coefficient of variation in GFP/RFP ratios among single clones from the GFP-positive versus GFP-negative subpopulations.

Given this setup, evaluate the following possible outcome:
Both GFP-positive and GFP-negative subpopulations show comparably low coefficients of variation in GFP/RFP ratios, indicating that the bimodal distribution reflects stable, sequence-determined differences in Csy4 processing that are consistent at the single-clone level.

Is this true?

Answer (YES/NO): NO